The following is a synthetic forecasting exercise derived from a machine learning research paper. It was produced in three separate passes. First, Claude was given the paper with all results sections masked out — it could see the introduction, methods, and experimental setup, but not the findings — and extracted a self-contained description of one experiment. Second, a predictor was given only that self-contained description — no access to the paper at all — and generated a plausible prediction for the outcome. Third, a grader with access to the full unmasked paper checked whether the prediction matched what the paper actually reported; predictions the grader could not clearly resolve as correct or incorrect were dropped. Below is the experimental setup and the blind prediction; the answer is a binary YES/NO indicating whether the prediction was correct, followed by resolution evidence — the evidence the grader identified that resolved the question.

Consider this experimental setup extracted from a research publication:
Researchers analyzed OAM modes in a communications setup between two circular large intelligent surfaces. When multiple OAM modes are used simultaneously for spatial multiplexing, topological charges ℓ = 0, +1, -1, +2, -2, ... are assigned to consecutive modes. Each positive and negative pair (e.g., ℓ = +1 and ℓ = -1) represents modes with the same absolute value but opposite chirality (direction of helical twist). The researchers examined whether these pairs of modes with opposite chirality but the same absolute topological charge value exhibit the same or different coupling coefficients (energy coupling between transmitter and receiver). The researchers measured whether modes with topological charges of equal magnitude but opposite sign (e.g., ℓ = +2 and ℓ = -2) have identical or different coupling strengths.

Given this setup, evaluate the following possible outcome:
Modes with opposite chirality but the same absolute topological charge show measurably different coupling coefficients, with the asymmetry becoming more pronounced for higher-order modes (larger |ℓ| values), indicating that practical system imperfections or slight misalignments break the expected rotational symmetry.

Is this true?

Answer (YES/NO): NO